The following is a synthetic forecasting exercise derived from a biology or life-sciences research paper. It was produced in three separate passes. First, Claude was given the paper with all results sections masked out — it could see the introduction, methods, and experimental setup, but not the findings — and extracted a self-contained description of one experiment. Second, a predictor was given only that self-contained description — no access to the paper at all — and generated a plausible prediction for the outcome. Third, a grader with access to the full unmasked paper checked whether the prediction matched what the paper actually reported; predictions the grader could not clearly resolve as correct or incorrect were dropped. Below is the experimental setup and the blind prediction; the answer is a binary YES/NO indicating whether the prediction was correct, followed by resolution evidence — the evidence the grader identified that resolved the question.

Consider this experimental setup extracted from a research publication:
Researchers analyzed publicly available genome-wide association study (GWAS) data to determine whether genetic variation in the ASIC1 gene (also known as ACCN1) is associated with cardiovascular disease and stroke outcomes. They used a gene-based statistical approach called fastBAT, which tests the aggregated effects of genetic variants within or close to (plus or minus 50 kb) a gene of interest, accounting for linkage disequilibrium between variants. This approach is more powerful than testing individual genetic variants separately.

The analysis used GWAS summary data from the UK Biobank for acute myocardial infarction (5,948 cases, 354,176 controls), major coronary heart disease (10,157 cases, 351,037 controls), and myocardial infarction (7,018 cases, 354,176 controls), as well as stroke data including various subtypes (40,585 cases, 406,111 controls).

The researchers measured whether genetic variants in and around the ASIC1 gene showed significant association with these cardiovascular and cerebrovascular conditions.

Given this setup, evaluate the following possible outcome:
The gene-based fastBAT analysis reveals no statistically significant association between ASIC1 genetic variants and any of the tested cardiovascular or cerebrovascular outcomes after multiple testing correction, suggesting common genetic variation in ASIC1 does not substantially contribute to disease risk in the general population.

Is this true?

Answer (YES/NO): NO